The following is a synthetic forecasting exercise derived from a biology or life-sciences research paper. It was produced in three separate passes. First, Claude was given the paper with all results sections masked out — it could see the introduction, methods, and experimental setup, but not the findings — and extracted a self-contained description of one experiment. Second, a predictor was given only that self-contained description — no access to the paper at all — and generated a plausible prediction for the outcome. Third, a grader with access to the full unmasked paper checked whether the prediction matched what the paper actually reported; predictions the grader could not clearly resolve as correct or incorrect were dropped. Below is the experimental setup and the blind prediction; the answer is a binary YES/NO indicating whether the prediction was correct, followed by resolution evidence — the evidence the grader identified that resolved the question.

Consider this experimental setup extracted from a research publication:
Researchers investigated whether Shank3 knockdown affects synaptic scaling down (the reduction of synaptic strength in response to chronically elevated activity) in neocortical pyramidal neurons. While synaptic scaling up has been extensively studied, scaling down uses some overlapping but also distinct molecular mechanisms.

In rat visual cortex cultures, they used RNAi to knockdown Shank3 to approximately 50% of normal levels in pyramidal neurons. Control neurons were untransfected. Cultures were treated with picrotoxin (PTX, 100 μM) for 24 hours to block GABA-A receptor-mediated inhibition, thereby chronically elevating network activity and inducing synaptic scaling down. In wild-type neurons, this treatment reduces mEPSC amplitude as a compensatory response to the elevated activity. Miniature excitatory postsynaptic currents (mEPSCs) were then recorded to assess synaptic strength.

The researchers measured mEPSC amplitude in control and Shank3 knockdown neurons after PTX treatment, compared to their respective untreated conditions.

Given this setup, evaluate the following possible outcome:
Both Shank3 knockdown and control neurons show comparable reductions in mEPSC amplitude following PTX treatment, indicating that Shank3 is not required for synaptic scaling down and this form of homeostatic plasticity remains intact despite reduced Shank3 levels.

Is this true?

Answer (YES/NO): NO